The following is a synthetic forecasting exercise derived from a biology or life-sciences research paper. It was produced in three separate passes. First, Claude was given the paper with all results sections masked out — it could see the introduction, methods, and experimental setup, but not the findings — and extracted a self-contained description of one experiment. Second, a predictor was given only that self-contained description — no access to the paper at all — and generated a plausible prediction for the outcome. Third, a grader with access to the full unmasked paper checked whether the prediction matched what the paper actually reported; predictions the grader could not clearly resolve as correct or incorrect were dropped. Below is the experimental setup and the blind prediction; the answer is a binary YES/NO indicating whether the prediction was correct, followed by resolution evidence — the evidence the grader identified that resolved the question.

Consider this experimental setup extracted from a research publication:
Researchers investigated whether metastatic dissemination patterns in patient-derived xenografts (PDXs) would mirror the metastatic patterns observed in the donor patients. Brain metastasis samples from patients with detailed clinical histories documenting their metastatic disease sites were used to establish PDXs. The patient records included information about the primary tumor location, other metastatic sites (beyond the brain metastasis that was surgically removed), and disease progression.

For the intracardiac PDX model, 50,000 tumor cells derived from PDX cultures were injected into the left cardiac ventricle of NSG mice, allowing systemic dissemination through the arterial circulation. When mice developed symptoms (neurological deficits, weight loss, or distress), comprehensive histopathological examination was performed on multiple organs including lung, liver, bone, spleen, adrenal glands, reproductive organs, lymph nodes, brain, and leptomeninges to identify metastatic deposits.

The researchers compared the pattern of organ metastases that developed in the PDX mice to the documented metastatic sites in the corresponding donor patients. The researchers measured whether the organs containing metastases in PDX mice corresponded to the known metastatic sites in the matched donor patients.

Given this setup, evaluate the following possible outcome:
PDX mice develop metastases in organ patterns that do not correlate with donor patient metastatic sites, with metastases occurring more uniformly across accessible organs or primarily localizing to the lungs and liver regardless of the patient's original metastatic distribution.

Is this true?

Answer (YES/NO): NO